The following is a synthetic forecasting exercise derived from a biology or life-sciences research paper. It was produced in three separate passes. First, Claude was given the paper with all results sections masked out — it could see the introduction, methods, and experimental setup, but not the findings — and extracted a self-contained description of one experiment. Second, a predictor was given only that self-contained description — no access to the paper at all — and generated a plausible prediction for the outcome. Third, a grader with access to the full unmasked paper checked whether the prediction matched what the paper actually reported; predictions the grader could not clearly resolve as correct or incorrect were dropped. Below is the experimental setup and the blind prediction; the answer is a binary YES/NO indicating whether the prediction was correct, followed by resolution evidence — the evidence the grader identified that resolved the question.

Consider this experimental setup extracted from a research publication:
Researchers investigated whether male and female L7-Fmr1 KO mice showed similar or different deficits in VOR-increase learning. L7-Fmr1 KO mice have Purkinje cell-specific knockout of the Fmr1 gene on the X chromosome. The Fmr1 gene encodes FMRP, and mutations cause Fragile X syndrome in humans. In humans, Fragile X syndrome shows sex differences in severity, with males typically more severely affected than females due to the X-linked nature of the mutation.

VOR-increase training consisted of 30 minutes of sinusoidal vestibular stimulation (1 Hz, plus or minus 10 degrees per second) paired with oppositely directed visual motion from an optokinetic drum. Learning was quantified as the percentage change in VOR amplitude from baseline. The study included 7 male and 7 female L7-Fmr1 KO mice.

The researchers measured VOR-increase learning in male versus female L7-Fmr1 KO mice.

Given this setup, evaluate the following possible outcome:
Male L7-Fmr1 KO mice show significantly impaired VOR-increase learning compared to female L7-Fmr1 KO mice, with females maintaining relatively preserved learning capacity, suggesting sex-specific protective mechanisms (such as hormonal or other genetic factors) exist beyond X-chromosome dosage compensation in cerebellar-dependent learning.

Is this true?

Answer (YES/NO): NO